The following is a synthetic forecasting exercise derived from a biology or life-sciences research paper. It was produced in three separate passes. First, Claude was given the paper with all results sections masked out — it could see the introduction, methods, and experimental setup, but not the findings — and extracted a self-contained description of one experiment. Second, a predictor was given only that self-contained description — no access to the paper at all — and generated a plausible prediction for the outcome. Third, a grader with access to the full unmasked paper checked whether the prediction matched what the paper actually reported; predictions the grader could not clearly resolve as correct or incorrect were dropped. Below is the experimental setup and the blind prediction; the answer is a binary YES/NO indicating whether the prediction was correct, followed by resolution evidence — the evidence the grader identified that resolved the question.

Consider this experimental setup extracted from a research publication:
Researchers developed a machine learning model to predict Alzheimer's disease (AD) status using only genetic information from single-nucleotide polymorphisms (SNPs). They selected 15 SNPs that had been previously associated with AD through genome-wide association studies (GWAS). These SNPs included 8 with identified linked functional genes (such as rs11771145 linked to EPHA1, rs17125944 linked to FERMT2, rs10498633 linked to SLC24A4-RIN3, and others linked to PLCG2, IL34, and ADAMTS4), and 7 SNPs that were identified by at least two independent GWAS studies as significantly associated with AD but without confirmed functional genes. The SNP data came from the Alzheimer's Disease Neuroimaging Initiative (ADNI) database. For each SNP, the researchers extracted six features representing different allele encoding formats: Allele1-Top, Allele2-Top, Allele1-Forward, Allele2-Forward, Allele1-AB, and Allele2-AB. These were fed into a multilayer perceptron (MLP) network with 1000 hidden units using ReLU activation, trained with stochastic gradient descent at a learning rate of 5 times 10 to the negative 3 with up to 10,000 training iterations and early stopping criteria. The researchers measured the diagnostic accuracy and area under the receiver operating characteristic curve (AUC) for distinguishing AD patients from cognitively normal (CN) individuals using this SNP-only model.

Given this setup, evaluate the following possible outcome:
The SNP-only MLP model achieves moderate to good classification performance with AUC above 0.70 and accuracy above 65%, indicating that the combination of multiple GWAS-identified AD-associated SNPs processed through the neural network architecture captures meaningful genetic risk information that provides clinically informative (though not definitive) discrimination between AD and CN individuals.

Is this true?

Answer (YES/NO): NO